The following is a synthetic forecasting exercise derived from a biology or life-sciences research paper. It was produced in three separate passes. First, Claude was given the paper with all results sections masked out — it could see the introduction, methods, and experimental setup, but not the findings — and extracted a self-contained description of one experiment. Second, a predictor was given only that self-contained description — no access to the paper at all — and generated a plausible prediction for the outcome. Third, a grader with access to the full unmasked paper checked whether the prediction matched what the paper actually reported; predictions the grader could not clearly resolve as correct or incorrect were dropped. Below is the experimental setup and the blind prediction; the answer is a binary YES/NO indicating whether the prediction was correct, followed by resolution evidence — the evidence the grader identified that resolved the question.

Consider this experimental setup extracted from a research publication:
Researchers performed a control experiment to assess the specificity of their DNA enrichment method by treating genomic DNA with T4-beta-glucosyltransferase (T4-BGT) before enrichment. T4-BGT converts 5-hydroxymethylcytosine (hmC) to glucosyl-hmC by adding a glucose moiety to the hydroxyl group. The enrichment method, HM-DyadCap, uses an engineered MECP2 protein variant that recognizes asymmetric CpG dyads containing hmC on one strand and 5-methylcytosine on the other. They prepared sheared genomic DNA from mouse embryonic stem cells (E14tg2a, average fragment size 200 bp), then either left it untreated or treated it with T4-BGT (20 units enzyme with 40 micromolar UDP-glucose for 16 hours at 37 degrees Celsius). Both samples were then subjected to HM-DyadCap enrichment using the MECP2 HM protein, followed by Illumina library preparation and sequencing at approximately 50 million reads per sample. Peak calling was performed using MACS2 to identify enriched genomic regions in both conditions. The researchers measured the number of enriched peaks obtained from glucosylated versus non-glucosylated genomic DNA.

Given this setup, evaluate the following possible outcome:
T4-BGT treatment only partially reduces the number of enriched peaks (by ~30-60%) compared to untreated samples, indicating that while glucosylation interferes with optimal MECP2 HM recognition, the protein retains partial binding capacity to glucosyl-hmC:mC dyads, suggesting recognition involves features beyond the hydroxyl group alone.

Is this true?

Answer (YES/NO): NO